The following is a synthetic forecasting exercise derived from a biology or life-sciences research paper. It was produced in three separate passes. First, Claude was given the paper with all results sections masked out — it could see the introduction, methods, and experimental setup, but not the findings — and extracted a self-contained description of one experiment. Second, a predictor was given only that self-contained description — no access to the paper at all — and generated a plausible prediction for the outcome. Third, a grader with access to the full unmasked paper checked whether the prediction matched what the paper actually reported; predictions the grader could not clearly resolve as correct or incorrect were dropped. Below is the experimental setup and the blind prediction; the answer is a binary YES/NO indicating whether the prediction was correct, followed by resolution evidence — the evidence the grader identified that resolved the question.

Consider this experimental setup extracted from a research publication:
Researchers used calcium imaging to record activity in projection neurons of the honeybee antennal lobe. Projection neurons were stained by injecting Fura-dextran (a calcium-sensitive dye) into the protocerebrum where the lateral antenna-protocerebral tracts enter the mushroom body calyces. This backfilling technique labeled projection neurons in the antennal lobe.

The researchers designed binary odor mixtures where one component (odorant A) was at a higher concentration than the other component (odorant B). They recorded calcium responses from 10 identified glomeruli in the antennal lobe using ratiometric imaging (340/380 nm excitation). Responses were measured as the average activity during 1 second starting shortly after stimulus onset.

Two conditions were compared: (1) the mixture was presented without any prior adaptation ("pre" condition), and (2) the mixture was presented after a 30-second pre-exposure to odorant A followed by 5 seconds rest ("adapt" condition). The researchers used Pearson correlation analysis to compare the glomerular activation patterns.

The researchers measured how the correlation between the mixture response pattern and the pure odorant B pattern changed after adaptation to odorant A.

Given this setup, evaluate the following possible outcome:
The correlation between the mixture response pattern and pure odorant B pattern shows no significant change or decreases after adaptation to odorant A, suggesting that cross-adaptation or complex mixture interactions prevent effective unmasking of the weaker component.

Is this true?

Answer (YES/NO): NO